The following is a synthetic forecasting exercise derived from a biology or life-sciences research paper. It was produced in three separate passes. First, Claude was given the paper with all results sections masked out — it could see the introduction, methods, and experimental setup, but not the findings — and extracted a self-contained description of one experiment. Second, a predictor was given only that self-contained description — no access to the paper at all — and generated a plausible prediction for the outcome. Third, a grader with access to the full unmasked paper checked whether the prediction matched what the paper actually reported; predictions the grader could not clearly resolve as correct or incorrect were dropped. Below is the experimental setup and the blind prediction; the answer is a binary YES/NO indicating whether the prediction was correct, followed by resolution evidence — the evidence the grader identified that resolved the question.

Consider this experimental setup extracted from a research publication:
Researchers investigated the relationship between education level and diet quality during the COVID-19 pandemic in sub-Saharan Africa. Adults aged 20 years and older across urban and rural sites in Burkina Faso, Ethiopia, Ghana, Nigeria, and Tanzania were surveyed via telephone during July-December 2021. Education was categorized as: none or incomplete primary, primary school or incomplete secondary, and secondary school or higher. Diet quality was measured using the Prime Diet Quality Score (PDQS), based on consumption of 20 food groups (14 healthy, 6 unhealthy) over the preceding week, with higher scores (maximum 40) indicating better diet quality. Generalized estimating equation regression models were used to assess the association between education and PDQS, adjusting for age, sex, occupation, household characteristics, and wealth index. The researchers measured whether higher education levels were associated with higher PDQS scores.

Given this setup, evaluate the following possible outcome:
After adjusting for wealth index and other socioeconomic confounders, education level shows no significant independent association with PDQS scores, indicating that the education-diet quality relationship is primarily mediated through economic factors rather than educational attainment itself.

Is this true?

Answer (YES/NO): NO